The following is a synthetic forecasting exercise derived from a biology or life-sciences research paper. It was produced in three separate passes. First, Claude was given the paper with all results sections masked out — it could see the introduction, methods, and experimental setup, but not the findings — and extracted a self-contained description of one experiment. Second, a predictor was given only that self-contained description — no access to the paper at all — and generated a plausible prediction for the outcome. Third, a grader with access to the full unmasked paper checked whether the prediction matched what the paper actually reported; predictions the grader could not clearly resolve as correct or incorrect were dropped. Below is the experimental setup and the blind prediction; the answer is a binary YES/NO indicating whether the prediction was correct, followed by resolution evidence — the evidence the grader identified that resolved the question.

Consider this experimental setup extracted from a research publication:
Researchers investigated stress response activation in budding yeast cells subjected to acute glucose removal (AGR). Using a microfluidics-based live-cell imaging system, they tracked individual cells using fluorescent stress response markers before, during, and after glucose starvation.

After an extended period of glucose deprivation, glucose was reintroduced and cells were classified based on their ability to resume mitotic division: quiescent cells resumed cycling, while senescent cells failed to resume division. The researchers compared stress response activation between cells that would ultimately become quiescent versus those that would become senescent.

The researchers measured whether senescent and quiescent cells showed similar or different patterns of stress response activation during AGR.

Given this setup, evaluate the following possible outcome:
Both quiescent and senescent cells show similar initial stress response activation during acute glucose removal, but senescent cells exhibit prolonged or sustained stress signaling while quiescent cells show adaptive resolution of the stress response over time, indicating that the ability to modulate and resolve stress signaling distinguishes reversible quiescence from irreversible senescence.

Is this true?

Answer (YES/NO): NO